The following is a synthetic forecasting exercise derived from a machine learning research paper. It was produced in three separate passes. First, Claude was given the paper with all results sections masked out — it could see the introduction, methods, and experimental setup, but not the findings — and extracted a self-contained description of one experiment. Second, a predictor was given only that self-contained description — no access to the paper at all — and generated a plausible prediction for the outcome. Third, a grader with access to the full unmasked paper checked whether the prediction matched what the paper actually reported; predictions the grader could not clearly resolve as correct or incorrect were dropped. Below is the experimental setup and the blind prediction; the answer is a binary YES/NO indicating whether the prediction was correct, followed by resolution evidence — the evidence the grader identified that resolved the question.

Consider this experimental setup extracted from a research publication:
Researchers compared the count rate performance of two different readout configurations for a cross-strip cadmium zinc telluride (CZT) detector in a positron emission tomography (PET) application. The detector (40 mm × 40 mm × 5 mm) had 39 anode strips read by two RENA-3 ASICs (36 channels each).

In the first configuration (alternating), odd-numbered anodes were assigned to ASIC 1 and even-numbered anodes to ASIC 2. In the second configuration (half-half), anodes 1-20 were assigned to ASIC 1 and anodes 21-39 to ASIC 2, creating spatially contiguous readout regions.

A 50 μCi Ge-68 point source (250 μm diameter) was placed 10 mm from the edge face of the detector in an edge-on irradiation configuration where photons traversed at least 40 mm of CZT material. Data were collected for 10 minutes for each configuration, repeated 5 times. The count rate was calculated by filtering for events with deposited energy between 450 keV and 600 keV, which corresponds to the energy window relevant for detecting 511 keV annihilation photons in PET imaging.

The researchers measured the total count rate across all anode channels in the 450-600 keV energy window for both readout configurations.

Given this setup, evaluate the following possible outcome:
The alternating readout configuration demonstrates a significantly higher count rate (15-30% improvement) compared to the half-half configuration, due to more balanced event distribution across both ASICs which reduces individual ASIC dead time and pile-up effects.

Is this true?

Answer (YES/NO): NO